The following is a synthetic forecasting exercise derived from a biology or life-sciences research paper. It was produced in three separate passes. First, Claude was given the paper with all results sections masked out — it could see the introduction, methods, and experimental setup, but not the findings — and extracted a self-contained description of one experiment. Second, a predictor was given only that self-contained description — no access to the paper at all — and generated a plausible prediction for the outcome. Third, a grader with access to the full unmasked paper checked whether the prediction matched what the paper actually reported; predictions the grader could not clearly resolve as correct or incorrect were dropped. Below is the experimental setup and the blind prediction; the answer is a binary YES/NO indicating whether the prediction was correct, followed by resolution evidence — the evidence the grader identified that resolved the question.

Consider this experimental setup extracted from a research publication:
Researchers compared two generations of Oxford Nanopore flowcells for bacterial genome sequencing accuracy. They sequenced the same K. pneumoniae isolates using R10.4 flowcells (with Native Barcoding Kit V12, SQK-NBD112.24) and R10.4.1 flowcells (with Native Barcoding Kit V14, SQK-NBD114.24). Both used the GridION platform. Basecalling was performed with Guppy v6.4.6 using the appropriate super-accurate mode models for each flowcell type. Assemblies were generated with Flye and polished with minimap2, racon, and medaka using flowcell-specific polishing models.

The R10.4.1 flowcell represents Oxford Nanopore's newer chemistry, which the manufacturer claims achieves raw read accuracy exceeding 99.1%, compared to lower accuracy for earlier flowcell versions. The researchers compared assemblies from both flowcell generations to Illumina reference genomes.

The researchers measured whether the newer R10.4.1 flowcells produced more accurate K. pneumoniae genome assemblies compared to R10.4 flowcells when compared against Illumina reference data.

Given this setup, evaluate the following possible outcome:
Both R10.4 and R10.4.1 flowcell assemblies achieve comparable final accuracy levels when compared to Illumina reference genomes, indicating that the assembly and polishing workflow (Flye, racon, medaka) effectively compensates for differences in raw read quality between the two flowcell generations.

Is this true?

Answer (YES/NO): NO